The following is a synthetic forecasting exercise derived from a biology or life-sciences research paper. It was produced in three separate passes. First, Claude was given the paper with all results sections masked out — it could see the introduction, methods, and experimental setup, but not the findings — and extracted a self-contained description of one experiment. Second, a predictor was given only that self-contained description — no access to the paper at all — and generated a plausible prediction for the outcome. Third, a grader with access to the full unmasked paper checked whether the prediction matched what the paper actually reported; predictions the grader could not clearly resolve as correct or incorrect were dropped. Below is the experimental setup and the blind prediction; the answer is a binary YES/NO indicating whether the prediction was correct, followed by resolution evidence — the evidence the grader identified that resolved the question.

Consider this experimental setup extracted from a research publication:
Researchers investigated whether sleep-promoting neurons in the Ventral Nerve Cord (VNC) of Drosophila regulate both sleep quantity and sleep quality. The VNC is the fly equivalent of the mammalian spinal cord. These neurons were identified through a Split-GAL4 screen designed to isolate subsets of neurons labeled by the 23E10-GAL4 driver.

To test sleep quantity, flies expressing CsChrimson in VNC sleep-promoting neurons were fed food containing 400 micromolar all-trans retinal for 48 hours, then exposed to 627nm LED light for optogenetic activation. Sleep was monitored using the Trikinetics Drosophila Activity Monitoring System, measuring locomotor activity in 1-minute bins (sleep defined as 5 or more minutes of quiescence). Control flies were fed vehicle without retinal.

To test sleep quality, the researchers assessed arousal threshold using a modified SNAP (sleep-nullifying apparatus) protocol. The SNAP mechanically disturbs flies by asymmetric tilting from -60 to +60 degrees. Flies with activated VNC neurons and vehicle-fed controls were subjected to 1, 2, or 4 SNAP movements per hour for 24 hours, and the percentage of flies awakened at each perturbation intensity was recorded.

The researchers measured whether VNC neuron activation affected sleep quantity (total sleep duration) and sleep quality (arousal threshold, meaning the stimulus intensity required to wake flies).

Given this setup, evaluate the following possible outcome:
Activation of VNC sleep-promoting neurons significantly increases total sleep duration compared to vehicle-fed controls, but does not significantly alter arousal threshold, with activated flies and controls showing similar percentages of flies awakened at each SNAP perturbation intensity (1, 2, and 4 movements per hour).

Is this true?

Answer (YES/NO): NO